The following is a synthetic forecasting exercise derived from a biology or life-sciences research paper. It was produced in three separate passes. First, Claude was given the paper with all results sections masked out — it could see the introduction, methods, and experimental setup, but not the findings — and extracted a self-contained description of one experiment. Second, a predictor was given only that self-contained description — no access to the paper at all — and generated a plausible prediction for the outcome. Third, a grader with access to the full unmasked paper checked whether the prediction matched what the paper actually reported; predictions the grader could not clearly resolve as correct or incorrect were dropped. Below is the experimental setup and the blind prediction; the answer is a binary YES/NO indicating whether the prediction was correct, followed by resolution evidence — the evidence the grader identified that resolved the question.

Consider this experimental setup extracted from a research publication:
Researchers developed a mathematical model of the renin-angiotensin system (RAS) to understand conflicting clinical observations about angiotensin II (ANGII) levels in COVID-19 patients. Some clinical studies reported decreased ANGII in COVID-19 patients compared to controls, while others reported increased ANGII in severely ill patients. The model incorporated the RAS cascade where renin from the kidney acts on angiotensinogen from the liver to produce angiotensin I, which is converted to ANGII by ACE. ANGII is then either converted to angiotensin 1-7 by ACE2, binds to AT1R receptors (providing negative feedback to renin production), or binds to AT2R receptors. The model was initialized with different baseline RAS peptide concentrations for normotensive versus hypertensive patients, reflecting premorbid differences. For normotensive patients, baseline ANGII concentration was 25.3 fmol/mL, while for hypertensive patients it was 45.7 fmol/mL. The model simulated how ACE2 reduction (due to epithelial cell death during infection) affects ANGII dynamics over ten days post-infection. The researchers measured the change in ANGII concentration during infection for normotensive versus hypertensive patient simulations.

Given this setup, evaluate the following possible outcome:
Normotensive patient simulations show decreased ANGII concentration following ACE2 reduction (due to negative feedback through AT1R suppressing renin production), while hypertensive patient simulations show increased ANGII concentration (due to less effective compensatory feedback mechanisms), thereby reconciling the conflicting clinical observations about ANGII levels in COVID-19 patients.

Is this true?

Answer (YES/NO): NO